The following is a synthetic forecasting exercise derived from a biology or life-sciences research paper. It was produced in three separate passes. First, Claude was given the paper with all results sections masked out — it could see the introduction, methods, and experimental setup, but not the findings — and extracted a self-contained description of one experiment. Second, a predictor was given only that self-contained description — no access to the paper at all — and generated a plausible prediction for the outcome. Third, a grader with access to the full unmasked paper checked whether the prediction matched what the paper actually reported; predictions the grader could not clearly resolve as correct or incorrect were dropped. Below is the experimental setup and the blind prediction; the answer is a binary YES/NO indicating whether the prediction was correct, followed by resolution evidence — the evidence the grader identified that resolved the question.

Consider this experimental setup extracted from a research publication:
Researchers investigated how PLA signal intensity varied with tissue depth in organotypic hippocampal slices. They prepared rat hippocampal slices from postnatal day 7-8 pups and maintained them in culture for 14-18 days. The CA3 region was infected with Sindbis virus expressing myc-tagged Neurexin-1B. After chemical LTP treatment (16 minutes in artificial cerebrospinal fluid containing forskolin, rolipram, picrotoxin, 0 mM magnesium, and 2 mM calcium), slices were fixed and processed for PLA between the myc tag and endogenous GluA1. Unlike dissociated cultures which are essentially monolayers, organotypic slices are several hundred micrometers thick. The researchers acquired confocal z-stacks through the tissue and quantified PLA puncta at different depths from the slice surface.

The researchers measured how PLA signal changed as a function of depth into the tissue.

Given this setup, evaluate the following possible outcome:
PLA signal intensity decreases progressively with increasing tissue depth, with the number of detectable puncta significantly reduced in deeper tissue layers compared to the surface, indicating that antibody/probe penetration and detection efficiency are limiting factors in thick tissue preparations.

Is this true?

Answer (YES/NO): YES